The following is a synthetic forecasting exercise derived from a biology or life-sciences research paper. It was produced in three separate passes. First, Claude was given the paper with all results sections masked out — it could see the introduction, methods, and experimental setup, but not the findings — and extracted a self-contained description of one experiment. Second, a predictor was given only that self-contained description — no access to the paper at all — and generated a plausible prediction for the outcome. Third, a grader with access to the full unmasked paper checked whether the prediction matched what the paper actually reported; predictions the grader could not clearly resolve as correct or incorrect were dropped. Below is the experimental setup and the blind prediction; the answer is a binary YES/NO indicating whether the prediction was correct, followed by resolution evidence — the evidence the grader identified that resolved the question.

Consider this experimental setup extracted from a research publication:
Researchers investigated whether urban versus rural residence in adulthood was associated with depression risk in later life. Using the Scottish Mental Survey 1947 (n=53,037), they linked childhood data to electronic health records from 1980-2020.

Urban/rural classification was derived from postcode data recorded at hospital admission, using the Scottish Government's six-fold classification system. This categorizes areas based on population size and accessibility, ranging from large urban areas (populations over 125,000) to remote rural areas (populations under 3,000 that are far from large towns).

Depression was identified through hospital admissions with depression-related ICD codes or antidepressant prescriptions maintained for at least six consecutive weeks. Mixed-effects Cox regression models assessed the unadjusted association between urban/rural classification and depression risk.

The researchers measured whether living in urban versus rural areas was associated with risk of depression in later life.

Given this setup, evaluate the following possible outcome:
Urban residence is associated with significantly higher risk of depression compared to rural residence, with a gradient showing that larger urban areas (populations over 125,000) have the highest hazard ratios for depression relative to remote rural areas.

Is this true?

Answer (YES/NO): NO